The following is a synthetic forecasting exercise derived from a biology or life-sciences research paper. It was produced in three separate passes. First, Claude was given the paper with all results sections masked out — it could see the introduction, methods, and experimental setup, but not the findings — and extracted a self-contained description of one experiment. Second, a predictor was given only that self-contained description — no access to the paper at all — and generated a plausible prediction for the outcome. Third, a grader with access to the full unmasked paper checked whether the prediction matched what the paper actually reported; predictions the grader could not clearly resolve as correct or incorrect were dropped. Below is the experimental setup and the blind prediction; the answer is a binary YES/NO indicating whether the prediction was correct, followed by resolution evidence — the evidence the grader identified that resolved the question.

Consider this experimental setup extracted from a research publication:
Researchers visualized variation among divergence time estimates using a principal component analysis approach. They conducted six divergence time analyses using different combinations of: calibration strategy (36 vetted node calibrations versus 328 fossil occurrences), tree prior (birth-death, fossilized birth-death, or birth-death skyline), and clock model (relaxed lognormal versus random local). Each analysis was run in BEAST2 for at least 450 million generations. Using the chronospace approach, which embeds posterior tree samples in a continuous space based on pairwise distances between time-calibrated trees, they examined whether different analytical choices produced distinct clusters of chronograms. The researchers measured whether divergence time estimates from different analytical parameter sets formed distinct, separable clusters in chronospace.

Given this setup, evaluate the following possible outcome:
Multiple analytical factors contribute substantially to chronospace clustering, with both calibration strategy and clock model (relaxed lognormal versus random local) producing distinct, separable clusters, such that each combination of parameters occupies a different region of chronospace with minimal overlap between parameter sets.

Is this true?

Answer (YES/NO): NO